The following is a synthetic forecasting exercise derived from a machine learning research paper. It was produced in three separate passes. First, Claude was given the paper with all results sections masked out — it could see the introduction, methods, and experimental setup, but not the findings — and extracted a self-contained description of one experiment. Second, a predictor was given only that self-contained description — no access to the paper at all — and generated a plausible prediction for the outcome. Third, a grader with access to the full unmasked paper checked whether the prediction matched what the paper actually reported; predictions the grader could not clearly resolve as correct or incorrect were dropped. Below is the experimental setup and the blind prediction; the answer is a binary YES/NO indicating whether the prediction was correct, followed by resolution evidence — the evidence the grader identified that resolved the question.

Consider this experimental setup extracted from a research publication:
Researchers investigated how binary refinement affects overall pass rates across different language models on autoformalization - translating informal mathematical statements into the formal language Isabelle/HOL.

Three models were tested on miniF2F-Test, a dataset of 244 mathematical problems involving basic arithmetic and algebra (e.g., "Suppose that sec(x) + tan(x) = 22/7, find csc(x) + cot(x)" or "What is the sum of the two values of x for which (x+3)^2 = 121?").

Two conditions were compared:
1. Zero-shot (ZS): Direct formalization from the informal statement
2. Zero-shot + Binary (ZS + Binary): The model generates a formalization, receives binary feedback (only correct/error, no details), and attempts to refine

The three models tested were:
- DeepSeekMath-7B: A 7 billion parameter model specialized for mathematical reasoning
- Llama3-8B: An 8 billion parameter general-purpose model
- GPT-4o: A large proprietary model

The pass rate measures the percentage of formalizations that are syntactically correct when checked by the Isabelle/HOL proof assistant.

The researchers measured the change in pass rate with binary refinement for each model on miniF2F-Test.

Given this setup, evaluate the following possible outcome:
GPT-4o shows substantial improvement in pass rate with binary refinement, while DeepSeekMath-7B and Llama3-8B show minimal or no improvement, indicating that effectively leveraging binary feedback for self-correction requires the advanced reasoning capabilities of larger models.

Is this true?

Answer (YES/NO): NO